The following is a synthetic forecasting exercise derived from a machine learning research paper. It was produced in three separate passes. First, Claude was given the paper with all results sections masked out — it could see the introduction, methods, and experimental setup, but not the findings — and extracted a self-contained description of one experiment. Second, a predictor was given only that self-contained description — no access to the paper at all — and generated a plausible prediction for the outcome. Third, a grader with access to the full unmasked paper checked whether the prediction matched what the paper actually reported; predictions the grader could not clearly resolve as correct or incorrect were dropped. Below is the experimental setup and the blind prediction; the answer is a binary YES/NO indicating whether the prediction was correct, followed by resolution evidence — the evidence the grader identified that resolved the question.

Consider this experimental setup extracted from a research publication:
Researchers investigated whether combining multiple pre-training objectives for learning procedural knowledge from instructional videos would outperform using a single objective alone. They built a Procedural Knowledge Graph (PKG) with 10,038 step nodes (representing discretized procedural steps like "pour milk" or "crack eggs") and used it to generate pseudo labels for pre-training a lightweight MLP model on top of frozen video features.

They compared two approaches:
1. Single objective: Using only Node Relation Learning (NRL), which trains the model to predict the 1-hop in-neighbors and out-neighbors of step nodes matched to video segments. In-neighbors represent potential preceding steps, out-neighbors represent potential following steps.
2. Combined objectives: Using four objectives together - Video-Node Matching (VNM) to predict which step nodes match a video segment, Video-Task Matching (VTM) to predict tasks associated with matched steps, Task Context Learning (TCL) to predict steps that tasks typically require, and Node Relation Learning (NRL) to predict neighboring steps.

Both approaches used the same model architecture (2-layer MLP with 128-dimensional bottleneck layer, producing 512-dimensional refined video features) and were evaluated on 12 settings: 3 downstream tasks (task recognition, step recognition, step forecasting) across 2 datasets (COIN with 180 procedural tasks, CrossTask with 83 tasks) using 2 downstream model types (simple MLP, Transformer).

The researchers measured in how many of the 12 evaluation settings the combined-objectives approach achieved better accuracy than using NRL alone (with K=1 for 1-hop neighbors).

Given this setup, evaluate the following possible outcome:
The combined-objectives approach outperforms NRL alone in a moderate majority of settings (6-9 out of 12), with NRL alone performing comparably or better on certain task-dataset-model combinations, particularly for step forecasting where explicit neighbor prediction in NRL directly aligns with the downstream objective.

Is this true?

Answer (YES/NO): NO